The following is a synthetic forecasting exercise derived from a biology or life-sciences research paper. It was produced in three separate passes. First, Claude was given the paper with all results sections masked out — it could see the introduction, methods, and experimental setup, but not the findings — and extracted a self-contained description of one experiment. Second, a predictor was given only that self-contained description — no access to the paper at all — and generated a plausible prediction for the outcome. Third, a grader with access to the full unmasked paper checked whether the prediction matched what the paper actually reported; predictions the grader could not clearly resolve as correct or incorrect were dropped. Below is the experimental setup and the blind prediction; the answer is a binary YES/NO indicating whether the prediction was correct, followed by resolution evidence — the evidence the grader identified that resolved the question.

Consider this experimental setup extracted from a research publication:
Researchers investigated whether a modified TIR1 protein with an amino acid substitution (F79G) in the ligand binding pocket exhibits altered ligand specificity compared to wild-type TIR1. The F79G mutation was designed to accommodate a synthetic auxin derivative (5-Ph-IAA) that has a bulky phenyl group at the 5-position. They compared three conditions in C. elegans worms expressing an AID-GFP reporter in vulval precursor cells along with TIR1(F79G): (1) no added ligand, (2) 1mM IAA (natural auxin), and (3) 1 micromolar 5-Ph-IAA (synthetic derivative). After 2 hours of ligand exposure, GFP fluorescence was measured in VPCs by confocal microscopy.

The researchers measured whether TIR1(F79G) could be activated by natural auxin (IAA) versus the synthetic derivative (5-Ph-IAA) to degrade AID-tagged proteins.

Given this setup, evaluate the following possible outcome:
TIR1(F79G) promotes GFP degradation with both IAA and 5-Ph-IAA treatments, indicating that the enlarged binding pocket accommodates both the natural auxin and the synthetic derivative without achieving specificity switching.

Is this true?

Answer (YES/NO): NO